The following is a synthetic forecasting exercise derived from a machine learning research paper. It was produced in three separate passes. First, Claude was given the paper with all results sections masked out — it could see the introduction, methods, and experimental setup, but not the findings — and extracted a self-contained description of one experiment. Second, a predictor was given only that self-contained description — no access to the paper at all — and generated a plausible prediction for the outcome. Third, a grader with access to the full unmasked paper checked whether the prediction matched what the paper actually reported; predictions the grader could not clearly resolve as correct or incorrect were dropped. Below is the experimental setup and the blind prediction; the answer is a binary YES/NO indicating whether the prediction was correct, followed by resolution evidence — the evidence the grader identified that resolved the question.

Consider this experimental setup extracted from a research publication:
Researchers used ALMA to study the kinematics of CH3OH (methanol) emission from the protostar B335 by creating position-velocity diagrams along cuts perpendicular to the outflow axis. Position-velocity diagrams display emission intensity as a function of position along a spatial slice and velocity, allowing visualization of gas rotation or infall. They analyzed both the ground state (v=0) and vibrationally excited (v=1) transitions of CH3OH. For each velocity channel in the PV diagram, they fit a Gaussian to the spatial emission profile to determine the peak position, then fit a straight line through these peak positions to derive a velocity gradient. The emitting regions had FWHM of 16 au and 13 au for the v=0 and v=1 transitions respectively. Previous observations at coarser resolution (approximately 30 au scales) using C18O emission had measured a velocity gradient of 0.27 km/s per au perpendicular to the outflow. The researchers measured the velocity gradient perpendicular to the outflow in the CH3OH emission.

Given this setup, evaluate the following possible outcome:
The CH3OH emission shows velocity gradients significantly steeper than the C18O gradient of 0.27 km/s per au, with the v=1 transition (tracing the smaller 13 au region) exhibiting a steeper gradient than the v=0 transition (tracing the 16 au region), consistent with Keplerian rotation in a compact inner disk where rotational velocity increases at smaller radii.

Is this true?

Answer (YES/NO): NO